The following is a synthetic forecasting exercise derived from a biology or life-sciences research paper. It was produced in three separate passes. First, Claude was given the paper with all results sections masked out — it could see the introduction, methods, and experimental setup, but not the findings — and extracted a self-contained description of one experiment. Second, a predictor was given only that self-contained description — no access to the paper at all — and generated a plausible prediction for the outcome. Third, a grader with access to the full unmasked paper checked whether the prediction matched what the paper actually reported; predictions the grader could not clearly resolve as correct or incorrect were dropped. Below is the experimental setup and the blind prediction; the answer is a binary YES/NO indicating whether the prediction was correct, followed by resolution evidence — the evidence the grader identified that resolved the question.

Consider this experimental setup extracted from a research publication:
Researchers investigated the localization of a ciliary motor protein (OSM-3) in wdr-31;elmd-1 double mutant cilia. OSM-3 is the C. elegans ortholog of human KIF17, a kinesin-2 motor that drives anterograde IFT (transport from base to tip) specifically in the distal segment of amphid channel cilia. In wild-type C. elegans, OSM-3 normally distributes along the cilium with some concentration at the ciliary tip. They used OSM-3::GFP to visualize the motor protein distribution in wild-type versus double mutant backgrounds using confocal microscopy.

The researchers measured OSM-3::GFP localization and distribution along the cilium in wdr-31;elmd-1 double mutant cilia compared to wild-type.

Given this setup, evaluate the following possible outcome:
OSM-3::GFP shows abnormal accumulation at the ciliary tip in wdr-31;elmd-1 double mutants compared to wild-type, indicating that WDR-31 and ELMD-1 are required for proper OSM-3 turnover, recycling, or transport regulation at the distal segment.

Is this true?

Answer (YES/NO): YES